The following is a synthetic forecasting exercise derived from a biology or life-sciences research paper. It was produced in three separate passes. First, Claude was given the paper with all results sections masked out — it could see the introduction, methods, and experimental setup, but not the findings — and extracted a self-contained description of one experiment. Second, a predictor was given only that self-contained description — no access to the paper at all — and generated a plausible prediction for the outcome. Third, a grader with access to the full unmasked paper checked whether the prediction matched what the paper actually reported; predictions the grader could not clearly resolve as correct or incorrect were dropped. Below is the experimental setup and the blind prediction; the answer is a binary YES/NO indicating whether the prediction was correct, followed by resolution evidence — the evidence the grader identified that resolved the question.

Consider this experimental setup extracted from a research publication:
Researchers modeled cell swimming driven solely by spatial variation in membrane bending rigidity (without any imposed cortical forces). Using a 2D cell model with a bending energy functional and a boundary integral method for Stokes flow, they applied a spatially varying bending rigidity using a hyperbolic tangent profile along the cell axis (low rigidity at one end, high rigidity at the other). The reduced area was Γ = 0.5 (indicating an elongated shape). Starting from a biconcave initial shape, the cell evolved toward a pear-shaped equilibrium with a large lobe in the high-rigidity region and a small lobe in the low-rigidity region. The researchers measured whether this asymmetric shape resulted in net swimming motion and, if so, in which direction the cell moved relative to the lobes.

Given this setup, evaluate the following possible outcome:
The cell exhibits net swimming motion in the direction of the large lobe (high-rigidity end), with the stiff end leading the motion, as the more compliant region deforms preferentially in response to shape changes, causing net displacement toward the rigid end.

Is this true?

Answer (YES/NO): YES